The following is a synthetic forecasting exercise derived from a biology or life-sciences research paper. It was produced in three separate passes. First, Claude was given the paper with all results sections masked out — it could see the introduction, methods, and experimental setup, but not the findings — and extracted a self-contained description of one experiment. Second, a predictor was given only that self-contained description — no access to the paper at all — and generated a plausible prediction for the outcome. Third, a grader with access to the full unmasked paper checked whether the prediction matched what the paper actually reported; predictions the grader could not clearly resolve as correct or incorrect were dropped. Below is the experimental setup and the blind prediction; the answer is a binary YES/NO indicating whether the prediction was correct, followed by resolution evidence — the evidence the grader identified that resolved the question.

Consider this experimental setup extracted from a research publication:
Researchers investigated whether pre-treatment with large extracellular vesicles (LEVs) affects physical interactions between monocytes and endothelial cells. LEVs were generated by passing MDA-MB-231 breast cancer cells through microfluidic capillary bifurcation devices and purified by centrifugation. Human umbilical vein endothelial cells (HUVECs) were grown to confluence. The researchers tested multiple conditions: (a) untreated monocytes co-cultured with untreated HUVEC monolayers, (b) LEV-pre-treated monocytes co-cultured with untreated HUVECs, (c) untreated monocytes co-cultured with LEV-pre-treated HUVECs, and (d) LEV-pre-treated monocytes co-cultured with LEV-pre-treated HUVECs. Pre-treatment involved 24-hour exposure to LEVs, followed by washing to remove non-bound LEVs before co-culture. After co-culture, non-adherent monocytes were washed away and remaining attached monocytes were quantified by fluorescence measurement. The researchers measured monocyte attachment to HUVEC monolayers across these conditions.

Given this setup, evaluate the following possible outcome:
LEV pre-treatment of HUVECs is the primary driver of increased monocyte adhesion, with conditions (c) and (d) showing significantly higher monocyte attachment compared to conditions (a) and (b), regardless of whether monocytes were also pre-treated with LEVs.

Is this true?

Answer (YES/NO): NO